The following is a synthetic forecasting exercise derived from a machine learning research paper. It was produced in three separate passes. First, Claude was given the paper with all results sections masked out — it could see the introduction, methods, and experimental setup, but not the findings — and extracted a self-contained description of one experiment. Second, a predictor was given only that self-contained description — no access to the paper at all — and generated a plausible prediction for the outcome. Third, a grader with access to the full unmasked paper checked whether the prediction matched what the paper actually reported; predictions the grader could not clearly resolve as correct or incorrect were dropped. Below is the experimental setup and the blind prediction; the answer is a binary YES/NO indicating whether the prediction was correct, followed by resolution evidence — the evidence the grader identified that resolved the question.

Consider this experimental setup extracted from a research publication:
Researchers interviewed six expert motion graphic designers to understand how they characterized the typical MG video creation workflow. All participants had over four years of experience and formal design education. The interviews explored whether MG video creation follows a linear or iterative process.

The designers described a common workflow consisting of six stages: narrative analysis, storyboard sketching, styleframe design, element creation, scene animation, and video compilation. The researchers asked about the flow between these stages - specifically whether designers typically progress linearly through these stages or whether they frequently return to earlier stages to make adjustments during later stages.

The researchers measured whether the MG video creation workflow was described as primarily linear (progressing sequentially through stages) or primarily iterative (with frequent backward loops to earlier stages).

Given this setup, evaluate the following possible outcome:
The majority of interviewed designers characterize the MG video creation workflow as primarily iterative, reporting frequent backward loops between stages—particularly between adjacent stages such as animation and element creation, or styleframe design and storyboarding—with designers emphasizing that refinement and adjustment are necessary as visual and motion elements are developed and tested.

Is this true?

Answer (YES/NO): YES